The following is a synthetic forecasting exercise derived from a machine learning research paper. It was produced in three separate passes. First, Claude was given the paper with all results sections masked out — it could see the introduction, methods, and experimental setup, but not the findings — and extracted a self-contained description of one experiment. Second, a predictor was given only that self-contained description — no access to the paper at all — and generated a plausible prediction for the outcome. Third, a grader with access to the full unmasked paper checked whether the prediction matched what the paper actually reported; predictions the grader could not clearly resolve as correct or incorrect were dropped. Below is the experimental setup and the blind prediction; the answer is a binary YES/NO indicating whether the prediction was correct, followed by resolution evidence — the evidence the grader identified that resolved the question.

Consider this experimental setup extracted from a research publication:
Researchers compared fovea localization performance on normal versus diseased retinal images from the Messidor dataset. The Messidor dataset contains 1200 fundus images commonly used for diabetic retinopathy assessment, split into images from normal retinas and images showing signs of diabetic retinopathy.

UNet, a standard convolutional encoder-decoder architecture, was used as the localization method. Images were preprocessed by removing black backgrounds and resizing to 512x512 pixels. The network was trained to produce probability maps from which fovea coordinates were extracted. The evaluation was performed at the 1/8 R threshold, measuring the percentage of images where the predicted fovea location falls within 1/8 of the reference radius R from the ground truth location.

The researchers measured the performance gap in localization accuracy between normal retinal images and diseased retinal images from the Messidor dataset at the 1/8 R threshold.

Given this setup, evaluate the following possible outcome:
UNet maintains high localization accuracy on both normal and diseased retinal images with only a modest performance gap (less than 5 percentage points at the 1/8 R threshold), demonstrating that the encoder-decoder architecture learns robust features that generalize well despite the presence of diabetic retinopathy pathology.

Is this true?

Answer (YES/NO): YES